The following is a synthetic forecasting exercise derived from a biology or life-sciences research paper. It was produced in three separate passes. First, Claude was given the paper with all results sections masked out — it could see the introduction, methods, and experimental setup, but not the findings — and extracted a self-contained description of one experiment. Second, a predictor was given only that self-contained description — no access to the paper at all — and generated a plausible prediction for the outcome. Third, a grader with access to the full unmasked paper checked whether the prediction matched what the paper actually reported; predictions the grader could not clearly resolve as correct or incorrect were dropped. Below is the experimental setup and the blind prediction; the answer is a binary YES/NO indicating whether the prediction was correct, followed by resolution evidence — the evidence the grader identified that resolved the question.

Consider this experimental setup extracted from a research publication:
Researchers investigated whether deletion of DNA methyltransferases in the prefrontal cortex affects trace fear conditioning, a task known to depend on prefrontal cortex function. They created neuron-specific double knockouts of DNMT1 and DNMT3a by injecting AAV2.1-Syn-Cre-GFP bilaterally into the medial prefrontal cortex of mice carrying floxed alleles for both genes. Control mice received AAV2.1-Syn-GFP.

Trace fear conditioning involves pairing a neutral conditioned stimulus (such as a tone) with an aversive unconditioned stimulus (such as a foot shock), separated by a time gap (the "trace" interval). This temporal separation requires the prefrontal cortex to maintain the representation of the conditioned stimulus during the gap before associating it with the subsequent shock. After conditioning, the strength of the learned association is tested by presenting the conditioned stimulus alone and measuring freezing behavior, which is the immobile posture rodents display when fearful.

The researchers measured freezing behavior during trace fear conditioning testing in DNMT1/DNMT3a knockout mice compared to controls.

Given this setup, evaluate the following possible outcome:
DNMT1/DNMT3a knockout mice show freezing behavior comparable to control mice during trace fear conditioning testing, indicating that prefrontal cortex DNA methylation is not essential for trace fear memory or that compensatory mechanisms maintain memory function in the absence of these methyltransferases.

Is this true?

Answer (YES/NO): NO